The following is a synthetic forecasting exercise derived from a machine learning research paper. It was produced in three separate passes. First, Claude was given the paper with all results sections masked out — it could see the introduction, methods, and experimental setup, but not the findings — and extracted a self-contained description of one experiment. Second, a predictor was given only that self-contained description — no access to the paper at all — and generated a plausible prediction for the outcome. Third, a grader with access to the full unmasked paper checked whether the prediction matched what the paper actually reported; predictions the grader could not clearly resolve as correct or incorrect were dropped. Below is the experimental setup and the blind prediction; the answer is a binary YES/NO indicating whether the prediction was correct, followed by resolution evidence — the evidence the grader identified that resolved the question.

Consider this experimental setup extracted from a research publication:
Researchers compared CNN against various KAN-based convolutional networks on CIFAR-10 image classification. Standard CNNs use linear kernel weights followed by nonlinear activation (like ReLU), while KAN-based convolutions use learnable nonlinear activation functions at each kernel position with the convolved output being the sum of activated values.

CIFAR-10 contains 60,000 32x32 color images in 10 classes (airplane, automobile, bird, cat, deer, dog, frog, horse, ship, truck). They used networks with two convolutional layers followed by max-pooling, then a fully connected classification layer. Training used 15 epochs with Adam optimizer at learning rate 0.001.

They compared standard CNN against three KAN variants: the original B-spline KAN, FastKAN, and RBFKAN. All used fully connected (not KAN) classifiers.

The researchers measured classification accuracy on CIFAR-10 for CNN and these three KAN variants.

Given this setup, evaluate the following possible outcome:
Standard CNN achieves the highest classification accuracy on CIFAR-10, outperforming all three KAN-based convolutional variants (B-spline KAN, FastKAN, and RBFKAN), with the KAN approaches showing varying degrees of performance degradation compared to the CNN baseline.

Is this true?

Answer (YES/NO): YES